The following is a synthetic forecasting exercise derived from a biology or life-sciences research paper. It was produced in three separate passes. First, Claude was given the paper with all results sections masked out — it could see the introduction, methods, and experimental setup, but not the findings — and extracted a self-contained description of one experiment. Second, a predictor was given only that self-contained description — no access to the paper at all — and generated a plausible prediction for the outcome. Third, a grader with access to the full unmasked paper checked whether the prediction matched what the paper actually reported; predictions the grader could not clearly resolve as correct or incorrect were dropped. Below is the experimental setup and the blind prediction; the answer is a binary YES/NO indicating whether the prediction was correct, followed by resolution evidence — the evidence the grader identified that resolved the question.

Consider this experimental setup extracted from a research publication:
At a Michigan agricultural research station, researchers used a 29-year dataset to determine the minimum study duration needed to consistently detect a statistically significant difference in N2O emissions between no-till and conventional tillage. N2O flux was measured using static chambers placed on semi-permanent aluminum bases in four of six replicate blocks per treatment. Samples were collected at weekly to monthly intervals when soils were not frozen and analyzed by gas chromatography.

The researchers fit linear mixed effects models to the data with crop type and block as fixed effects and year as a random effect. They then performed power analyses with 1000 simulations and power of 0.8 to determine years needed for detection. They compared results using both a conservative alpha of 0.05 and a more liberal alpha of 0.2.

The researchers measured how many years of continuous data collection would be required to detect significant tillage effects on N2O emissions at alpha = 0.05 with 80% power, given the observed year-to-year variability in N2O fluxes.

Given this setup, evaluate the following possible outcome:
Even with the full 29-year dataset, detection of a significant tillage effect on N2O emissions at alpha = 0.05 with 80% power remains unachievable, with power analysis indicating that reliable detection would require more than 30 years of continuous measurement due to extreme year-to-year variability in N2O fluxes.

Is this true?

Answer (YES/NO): YES